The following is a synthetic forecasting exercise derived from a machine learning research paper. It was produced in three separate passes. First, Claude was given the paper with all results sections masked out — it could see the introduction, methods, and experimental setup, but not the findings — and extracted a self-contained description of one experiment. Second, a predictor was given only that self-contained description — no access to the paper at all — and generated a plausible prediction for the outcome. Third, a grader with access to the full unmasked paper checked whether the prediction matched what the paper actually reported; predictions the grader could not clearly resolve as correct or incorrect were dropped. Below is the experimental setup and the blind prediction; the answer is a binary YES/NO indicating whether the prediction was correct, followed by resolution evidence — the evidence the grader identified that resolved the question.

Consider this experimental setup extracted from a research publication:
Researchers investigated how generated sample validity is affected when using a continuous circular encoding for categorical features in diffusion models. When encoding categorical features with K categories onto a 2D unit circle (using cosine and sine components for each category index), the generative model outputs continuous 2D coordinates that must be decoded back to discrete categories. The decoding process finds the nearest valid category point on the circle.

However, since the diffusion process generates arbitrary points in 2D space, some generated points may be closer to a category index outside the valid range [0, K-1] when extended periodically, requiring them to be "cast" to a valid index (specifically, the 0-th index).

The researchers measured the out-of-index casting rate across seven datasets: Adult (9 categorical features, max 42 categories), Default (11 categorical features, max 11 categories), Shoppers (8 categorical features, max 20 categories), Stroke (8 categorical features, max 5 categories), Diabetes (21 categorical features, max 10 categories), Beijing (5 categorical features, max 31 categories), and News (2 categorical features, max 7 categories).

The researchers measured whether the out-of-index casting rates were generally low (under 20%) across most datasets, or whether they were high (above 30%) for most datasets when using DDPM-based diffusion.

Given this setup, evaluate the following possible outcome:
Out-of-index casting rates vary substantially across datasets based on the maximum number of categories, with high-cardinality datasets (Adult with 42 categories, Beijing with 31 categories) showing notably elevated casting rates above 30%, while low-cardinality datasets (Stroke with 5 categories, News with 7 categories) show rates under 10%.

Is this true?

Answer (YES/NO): NO